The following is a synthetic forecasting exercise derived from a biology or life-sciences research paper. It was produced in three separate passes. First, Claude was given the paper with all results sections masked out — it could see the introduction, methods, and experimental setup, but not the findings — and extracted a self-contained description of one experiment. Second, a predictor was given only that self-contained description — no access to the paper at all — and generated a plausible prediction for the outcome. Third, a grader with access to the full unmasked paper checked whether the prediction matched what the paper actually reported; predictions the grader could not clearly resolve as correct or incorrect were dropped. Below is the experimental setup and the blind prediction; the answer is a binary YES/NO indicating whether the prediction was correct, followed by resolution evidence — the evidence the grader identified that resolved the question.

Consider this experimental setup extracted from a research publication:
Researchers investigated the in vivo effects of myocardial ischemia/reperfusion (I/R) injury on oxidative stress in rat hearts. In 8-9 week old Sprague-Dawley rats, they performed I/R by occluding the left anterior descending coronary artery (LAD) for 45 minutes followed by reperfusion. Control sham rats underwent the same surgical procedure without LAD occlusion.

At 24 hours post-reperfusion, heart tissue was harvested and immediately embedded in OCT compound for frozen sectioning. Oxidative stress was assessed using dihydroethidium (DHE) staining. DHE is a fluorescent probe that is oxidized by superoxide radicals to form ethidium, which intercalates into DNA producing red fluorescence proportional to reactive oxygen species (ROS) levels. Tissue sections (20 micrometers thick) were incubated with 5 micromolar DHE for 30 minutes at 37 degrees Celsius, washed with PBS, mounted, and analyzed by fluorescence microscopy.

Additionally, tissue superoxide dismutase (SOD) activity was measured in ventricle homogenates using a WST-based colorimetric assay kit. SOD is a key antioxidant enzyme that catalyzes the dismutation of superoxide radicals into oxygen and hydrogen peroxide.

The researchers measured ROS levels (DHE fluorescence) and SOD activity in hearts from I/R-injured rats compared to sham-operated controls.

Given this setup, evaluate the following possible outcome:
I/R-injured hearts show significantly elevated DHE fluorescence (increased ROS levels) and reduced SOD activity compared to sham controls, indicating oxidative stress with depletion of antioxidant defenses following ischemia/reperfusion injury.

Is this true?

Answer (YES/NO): YES